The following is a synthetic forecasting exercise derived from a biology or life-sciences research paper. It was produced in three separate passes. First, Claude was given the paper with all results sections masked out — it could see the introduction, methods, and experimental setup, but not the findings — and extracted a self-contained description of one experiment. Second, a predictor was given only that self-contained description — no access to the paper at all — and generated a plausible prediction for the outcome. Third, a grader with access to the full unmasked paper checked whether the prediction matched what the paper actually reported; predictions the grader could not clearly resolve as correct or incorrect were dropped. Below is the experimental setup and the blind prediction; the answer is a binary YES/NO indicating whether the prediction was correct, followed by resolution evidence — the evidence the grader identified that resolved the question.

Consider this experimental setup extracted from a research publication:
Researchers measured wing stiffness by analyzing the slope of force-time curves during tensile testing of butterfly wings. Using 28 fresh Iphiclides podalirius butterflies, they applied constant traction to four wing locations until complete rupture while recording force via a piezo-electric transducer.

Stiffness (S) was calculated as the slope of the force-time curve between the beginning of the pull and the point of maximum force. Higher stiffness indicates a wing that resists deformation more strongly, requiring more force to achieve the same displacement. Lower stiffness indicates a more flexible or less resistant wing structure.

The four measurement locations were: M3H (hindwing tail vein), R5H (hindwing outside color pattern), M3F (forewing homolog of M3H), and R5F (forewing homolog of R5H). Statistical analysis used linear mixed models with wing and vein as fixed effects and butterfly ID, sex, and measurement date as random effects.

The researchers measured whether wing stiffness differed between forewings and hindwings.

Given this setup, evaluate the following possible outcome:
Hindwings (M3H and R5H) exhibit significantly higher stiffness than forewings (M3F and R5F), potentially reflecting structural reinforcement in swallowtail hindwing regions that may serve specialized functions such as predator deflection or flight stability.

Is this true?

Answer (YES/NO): YES